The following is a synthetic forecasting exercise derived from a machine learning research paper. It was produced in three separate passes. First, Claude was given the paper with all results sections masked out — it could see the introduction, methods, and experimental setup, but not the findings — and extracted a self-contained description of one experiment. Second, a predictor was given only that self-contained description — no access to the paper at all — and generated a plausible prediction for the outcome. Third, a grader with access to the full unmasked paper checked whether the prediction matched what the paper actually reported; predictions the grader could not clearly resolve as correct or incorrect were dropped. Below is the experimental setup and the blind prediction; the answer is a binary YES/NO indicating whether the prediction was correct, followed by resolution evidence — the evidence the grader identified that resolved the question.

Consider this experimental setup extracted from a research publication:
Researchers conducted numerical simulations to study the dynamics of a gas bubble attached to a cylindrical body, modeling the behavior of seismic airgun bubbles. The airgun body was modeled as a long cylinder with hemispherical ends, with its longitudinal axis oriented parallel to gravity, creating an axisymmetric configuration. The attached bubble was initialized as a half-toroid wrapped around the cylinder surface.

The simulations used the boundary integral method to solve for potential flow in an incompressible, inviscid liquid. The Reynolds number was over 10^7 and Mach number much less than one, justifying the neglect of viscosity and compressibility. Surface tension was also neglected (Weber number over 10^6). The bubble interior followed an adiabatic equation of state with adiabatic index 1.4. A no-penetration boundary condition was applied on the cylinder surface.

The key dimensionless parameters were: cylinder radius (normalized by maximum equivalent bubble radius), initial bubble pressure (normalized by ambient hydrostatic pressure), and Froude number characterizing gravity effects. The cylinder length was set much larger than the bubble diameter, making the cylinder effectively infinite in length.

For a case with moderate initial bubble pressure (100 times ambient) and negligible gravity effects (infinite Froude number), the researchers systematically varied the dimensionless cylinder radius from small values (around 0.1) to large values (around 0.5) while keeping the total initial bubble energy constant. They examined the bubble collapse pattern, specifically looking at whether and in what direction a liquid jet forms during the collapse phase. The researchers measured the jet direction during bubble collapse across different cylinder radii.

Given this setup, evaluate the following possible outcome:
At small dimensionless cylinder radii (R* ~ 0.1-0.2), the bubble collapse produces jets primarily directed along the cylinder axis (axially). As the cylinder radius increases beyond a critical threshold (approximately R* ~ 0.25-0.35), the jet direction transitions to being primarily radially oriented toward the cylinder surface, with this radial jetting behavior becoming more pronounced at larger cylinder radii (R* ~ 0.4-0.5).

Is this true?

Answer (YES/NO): NO